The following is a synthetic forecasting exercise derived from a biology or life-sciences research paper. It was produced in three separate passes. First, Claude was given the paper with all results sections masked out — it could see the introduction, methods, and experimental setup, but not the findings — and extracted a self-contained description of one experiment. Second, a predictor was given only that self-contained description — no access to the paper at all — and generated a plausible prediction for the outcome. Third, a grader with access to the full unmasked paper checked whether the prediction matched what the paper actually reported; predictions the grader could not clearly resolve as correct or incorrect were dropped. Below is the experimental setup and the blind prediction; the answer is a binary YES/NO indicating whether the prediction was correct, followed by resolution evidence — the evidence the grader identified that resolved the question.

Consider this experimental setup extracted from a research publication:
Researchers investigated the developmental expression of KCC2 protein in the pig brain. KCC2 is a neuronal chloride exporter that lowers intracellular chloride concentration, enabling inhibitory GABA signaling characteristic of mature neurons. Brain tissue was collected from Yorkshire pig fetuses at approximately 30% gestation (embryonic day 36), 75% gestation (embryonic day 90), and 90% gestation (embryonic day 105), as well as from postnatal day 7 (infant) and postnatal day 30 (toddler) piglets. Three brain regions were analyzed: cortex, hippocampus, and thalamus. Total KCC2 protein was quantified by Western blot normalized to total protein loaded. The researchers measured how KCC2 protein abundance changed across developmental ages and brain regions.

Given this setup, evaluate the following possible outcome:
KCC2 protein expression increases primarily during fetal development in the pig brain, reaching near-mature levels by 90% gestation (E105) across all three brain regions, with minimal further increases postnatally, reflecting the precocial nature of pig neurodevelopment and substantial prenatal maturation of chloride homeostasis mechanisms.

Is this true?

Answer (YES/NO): NO